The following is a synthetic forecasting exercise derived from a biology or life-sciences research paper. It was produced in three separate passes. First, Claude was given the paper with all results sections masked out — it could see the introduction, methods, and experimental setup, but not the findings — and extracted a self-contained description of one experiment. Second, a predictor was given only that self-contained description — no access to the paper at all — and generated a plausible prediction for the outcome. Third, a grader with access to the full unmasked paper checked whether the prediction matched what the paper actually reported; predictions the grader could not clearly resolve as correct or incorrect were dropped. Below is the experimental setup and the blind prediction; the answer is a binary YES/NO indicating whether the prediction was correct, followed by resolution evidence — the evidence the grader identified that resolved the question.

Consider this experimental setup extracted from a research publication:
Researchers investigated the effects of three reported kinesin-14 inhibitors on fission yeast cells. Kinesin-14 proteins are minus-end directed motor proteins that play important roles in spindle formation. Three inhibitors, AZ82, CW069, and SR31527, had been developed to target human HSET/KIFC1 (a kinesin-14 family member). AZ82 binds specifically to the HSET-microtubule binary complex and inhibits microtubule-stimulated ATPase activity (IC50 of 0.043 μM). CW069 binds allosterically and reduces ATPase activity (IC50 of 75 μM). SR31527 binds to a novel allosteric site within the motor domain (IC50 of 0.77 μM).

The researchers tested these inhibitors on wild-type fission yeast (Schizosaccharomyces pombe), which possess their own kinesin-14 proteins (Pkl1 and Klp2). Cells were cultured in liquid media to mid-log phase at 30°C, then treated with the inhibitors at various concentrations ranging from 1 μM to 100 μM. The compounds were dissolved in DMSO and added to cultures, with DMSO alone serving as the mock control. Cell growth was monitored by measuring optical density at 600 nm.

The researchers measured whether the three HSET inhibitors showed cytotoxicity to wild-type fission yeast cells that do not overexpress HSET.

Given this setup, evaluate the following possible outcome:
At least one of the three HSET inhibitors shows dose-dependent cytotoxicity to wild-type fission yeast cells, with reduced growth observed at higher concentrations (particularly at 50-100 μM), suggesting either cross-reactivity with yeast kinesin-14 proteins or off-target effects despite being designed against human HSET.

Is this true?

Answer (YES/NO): YES